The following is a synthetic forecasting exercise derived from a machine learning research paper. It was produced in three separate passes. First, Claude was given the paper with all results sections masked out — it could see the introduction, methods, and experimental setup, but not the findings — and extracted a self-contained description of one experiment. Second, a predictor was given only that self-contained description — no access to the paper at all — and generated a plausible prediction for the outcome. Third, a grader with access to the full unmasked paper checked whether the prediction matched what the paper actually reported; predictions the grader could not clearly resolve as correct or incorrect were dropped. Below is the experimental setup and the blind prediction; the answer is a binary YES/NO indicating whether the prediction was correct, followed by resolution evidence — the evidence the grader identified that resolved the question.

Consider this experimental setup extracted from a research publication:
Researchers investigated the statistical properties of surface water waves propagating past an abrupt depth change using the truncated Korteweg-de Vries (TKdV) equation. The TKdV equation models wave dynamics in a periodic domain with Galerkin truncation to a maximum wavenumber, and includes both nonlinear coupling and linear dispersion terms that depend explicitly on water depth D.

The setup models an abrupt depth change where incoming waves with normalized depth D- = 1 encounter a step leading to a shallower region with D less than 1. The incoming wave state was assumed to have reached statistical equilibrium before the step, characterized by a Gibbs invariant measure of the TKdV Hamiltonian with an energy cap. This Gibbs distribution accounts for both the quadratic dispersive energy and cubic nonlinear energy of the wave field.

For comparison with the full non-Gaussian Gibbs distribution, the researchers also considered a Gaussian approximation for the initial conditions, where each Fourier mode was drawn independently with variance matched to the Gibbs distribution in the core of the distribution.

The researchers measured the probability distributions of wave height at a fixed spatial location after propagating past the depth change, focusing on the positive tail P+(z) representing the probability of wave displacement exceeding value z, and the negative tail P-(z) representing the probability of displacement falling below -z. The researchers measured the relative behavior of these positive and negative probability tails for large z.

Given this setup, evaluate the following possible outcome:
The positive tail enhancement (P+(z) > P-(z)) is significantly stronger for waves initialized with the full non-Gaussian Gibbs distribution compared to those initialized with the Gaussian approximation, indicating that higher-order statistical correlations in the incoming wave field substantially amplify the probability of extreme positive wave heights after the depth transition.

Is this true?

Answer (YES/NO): YES